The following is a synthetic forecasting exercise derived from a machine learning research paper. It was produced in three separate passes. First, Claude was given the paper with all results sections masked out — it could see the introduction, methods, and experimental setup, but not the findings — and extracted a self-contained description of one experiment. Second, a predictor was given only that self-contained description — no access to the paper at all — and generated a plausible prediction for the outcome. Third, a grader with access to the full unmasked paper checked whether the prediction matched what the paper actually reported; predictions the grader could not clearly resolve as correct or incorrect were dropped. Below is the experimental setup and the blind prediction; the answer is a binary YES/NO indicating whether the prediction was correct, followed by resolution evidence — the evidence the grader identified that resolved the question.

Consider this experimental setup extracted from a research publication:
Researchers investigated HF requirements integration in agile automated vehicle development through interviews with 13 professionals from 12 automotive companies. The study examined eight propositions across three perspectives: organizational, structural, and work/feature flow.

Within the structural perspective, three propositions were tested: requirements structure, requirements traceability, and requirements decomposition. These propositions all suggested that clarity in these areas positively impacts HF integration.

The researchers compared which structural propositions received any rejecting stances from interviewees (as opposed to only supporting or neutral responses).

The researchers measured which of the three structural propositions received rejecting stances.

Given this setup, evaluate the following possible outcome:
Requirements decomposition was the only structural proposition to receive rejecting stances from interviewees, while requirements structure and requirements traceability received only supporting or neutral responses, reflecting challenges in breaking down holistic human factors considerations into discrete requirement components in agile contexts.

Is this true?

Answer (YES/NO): NO